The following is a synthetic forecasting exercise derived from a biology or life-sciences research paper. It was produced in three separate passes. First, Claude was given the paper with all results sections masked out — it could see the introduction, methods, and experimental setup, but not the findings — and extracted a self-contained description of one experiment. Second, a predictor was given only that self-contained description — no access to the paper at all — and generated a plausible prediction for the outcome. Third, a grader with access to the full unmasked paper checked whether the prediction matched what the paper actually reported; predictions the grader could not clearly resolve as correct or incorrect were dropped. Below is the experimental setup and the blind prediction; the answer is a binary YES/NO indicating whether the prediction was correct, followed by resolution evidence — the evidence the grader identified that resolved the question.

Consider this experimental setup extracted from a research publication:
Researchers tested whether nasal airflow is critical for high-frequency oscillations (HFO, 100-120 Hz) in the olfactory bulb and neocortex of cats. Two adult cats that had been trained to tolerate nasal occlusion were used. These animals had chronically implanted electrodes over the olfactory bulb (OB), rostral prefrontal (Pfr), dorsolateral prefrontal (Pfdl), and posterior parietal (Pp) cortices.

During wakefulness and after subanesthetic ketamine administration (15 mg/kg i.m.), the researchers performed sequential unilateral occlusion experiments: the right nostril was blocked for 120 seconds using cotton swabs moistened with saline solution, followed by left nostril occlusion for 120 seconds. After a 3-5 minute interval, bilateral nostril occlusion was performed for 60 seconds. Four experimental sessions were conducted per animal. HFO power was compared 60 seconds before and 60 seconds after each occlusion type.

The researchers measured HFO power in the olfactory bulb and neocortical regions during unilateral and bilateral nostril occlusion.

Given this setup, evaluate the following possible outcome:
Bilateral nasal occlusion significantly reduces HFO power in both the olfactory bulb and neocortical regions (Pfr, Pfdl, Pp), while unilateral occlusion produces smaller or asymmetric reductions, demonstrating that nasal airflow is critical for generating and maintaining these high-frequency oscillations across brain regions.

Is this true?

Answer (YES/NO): NO